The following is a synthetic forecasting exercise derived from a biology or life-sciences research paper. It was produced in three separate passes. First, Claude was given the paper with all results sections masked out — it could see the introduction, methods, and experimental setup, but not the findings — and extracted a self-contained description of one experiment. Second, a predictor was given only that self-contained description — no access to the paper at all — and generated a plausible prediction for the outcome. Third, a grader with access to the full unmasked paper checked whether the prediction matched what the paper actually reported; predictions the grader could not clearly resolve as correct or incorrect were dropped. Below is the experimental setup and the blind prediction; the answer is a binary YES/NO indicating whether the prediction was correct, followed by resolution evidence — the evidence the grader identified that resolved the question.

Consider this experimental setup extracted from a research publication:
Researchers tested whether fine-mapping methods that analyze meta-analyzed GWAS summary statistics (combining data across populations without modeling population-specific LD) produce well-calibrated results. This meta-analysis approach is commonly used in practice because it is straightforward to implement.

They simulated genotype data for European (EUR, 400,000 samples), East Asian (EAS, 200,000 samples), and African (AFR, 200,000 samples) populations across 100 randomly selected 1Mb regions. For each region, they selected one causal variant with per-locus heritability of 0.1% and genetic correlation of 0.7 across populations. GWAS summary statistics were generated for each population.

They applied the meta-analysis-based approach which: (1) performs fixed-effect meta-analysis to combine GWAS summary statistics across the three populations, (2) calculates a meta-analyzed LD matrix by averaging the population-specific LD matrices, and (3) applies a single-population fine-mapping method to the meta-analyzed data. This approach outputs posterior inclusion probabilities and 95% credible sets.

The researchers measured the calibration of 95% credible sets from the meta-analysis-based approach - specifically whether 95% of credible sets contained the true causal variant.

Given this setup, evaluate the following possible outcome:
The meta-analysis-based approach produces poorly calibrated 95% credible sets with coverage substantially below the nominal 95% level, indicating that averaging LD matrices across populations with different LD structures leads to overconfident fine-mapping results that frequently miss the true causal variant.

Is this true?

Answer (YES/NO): YES